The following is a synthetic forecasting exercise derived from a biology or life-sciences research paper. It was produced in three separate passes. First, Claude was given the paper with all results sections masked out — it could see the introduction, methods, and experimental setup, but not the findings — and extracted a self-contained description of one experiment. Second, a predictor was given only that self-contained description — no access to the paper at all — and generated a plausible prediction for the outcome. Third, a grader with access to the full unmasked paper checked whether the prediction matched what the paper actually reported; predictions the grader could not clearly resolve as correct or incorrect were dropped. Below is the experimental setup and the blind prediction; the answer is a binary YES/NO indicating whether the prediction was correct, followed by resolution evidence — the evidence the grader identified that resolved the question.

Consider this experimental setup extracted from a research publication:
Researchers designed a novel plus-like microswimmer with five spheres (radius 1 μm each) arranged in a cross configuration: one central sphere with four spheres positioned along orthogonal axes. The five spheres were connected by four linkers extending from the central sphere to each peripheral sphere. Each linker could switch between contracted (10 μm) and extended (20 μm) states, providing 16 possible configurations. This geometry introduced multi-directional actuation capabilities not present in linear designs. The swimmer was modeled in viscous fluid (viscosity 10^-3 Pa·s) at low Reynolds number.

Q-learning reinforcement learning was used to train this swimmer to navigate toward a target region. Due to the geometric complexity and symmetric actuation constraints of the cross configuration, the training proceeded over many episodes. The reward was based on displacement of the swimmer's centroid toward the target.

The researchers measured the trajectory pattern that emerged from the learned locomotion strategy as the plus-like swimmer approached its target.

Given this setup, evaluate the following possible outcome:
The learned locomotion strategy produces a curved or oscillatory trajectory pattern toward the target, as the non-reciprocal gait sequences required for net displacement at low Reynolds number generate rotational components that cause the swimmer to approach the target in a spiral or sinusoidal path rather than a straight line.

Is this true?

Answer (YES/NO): NO